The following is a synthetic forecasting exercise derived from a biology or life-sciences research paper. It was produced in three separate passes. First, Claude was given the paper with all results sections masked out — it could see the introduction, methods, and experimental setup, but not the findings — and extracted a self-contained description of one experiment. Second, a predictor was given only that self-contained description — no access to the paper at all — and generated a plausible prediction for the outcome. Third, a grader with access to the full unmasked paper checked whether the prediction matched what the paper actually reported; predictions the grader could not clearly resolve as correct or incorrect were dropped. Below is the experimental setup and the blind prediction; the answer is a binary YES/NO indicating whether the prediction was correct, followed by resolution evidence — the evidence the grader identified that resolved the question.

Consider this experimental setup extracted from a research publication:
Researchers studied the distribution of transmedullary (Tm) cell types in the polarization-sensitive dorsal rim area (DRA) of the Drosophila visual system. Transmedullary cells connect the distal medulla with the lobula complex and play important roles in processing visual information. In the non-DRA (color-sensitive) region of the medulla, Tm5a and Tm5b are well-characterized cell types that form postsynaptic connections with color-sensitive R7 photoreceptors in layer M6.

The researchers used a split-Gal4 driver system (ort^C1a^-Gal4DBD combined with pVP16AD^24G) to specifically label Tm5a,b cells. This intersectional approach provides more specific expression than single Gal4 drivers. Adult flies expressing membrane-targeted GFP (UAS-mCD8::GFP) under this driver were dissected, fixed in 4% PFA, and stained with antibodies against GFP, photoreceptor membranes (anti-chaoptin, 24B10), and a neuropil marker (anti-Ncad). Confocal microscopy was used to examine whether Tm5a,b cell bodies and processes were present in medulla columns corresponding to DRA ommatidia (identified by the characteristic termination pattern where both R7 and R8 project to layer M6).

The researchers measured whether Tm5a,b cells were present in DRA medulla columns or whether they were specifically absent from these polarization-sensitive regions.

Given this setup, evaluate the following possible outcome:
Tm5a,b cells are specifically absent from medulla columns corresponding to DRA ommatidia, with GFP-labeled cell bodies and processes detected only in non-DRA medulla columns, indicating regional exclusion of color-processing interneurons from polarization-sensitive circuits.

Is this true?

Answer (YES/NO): YES